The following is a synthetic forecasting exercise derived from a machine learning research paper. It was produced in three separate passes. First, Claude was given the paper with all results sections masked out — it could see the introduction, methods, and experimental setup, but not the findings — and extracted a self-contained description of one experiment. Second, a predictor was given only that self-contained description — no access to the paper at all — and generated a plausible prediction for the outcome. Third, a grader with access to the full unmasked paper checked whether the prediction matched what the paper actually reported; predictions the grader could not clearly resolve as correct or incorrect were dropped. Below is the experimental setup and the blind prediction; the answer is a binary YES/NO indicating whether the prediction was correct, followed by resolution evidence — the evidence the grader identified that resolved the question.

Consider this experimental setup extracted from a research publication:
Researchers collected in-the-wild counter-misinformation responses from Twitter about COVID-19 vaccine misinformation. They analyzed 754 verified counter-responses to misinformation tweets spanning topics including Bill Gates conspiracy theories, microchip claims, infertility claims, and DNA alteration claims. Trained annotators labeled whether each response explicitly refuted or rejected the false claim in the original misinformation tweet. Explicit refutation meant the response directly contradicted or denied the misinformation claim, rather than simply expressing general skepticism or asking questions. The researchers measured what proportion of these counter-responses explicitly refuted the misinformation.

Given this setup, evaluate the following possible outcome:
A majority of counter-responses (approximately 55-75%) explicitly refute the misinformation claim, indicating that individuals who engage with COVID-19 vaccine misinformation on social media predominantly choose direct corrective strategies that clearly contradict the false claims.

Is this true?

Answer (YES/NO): NO